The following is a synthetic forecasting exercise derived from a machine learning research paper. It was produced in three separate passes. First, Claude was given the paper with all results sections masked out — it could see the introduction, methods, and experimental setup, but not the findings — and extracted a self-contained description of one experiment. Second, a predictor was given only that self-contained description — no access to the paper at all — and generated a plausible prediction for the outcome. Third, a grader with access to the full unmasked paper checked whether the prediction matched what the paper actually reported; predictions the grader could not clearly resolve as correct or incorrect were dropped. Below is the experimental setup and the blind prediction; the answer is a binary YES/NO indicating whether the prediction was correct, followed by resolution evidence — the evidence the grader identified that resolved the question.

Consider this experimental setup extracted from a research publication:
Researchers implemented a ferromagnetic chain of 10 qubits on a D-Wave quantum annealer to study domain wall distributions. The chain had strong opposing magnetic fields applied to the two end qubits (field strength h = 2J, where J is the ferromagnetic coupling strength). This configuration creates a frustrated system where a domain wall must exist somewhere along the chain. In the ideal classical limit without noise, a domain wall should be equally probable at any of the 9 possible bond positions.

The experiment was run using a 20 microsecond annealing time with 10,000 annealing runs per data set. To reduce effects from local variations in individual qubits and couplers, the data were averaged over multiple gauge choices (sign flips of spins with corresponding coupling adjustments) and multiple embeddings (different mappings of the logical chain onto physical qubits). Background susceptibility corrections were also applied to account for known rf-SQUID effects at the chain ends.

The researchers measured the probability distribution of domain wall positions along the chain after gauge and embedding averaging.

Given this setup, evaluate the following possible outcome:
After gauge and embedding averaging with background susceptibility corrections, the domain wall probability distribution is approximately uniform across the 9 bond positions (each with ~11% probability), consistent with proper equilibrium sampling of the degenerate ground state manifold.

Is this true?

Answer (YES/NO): NO